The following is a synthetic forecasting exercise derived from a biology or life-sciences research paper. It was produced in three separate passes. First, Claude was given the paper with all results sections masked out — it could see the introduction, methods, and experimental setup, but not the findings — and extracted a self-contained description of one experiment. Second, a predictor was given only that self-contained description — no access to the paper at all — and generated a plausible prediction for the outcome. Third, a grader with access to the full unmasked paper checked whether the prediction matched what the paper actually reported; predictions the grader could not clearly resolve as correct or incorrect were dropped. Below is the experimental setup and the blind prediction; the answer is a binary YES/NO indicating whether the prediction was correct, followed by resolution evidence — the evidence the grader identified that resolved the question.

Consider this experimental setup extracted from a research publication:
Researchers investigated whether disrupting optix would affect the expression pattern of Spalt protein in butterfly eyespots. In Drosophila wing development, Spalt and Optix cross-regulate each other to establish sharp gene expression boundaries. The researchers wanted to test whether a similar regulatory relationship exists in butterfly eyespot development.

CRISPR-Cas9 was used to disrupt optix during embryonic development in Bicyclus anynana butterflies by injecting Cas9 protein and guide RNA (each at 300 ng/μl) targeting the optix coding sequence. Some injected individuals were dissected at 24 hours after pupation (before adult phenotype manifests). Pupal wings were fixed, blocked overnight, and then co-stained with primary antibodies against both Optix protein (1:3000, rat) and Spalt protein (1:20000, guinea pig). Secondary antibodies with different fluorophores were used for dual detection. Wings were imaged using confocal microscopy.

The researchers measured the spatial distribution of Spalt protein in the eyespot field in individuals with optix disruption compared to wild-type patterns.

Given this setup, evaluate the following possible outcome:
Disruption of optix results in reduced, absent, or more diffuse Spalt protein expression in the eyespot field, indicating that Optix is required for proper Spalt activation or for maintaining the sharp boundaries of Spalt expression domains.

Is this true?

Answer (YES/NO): NO